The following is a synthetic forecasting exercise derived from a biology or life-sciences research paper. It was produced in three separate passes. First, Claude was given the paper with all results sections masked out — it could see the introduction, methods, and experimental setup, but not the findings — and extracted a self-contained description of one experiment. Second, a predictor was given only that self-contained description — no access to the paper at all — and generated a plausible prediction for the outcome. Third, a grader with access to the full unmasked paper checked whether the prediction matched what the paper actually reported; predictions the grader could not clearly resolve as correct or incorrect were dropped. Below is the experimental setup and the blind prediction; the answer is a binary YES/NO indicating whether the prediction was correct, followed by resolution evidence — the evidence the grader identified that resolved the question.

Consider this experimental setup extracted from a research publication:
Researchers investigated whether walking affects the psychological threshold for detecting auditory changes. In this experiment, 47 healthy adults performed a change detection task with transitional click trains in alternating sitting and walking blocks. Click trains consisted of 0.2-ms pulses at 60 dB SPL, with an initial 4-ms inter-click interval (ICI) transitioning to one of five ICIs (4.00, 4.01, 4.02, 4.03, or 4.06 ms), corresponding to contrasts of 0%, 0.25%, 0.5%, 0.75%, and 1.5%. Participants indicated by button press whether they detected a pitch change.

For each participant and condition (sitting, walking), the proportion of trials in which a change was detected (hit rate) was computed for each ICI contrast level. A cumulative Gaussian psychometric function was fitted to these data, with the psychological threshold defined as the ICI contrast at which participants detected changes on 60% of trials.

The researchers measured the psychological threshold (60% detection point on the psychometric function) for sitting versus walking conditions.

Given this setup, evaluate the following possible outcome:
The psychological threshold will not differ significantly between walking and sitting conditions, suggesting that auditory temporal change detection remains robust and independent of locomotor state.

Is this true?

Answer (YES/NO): NO